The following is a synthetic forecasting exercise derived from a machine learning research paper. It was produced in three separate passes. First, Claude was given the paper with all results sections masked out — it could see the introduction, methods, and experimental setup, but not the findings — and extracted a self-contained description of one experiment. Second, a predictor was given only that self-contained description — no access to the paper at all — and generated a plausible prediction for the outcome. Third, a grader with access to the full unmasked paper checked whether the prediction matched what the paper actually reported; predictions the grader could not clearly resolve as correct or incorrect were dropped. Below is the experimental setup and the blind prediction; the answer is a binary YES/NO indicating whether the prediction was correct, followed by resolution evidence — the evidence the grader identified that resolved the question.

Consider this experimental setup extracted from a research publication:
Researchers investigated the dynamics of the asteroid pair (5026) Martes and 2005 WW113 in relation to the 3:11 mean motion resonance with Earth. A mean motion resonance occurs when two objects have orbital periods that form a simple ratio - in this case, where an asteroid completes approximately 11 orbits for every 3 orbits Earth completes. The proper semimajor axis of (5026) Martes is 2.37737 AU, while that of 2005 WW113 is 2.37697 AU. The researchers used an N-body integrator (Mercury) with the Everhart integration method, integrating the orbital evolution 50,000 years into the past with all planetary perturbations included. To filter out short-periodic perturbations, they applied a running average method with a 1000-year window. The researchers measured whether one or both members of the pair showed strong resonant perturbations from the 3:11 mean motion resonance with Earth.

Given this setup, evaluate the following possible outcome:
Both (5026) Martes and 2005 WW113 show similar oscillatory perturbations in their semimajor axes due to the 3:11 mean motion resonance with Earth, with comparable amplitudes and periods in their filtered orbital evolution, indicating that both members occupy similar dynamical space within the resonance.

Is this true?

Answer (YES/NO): NO